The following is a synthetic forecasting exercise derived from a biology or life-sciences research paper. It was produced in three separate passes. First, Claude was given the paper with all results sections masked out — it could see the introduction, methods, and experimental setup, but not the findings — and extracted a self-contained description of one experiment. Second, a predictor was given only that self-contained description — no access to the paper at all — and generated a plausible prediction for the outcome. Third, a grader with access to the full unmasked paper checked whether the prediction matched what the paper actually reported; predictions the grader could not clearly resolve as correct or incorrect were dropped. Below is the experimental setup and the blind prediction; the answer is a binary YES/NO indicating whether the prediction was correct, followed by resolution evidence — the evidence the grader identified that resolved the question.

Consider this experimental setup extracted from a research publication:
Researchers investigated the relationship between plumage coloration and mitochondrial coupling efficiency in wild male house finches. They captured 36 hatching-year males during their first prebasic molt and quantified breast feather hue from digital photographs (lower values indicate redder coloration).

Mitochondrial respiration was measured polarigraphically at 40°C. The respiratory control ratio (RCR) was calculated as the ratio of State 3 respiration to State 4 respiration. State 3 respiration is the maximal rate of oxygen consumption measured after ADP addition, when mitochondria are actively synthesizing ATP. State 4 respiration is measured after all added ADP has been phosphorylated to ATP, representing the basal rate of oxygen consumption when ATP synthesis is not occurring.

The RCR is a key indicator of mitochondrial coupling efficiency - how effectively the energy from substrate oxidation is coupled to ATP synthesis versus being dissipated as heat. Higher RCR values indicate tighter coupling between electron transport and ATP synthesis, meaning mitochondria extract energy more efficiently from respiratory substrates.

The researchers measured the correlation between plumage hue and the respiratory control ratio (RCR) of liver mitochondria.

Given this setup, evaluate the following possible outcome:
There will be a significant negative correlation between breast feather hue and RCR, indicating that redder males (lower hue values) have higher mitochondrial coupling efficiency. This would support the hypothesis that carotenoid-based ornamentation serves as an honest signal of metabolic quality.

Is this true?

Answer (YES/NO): YES